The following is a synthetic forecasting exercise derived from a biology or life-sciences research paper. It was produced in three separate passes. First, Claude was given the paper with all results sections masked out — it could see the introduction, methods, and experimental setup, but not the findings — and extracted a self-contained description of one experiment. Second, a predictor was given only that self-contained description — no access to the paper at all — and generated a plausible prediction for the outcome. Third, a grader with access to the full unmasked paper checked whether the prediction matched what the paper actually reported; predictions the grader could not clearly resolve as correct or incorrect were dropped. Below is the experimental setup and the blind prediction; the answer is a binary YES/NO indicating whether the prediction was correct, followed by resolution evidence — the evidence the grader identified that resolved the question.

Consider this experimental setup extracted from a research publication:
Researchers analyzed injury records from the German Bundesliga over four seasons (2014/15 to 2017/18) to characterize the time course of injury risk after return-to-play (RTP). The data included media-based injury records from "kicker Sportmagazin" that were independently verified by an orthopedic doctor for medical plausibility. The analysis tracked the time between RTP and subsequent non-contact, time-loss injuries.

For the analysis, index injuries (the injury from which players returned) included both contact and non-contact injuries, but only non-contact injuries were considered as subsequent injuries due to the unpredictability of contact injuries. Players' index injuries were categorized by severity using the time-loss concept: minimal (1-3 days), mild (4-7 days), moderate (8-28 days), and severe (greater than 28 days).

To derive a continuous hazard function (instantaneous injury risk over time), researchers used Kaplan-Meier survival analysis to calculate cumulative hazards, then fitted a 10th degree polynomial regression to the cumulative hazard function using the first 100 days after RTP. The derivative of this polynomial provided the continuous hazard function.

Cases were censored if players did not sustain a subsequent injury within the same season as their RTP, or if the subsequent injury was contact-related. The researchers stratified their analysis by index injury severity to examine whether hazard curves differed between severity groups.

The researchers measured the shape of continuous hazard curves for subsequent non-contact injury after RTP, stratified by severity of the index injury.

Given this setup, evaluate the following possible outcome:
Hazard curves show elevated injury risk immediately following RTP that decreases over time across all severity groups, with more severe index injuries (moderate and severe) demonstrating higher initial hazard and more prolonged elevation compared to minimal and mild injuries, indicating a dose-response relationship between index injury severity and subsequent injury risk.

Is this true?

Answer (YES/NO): NO